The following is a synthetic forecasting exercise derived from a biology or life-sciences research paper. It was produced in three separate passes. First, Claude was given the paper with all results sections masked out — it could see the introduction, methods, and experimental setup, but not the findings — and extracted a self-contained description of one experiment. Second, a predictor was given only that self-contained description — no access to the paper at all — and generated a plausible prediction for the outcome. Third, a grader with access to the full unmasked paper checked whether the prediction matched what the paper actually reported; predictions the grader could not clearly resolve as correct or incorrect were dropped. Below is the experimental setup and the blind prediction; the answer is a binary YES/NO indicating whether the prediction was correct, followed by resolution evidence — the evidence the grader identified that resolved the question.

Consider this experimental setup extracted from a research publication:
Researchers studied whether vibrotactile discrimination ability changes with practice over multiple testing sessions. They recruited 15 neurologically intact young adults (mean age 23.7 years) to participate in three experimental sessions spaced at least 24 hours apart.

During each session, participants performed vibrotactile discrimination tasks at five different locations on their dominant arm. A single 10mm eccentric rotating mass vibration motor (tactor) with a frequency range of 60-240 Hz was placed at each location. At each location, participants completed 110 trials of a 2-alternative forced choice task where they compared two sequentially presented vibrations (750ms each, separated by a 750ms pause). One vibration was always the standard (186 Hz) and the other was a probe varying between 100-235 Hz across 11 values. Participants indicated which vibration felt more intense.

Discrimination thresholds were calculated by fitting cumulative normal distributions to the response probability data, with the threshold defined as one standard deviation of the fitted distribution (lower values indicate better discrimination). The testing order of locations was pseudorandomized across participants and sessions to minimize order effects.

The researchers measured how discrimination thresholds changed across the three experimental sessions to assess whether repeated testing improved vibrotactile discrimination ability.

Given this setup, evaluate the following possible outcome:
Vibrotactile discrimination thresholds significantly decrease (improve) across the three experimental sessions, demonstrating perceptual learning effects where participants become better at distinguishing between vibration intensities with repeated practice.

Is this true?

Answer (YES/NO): NO